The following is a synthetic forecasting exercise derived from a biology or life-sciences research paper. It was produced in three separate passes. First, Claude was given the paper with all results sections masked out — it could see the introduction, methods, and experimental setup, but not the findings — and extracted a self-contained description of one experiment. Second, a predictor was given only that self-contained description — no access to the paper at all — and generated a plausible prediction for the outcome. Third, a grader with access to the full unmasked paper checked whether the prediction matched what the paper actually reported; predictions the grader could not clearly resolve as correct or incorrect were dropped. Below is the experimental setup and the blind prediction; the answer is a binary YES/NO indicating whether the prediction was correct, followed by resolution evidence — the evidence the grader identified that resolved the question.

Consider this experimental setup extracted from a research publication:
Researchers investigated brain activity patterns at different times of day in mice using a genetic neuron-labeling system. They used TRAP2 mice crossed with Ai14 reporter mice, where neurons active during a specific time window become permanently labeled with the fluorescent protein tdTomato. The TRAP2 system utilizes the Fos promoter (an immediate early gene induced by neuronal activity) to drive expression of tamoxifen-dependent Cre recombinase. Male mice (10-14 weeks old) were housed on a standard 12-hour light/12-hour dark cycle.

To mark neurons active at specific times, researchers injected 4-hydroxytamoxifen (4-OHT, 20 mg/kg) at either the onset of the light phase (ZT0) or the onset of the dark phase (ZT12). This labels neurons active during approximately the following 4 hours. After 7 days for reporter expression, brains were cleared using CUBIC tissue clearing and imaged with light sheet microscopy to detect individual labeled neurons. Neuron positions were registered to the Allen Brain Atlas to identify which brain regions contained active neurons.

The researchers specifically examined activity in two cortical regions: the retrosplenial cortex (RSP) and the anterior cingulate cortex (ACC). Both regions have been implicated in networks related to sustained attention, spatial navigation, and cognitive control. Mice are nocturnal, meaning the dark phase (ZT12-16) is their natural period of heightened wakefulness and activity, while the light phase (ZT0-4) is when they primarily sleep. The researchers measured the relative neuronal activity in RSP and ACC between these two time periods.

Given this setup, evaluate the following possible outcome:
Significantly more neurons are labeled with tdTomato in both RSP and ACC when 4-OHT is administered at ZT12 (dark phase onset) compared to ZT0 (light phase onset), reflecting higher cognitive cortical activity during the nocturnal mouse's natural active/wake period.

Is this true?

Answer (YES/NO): YES